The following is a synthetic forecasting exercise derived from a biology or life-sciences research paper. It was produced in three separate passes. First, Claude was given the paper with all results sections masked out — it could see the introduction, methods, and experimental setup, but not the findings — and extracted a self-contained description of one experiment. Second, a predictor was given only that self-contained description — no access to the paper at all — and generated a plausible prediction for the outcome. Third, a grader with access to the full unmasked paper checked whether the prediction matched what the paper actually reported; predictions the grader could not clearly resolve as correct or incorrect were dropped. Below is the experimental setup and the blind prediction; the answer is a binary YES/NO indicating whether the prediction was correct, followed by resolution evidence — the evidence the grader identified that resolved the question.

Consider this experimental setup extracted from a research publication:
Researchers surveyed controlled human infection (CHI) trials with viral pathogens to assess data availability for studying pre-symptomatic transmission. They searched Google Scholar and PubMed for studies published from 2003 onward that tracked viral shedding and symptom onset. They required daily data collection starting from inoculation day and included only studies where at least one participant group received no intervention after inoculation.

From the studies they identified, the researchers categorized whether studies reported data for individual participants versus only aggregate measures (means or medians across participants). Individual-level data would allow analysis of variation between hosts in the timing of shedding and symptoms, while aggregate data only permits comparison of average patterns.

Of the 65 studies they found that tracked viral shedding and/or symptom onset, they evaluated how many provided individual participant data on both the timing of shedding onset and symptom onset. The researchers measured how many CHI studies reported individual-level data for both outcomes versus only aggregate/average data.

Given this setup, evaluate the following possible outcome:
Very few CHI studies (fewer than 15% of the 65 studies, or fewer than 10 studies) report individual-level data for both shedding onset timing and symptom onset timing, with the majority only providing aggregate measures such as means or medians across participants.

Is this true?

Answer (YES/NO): YES